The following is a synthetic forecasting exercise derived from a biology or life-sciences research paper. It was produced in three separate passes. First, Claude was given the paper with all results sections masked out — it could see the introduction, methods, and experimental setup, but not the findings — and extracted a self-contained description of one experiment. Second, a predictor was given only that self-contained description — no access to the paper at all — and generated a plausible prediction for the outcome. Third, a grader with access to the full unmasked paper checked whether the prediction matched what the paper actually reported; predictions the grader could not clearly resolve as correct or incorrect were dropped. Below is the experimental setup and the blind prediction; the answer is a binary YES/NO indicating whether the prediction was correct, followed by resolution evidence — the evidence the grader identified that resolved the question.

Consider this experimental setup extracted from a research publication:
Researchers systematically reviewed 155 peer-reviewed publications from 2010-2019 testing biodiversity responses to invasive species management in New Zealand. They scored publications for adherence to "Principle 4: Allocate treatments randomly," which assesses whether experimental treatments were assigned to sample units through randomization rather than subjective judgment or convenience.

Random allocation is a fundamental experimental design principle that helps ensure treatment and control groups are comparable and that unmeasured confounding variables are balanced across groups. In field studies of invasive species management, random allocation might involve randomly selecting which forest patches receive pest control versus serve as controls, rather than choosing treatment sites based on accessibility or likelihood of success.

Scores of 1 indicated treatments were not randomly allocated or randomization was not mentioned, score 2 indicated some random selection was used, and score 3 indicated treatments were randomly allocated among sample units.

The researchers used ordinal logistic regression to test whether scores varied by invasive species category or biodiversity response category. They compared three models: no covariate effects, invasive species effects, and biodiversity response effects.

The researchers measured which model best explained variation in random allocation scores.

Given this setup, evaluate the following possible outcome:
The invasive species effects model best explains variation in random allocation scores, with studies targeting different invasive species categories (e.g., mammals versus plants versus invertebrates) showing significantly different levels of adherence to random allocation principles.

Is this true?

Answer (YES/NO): NO